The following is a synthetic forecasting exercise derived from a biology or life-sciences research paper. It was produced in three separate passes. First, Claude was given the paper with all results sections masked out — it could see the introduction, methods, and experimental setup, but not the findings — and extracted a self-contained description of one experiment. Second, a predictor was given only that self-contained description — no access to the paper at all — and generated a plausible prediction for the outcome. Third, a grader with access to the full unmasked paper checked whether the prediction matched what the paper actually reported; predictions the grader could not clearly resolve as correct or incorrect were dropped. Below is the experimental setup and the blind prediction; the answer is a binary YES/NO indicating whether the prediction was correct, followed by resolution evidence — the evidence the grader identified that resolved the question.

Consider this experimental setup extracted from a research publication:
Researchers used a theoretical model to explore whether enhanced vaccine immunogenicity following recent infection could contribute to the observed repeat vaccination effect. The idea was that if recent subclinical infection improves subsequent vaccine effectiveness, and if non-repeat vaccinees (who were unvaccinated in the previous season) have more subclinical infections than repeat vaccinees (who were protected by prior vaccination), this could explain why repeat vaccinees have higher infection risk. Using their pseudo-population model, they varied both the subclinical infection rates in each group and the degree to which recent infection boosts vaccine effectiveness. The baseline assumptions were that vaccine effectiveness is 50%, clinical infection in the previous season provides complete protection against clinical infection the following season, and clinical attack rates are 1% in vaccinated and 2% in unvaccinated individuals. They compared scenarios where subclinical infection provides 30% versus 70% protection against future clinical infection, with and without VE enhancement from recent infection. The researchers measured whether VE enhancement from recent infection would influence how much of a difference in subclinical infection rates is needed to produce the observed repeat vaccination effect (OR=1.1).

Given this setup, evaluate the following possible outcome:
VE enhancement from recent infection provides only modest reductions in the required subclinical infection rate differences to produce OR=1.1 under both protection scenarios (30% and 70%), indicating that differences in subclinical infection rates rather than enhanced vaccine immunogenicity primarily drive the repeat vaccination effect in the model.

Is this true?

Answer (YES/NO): NO